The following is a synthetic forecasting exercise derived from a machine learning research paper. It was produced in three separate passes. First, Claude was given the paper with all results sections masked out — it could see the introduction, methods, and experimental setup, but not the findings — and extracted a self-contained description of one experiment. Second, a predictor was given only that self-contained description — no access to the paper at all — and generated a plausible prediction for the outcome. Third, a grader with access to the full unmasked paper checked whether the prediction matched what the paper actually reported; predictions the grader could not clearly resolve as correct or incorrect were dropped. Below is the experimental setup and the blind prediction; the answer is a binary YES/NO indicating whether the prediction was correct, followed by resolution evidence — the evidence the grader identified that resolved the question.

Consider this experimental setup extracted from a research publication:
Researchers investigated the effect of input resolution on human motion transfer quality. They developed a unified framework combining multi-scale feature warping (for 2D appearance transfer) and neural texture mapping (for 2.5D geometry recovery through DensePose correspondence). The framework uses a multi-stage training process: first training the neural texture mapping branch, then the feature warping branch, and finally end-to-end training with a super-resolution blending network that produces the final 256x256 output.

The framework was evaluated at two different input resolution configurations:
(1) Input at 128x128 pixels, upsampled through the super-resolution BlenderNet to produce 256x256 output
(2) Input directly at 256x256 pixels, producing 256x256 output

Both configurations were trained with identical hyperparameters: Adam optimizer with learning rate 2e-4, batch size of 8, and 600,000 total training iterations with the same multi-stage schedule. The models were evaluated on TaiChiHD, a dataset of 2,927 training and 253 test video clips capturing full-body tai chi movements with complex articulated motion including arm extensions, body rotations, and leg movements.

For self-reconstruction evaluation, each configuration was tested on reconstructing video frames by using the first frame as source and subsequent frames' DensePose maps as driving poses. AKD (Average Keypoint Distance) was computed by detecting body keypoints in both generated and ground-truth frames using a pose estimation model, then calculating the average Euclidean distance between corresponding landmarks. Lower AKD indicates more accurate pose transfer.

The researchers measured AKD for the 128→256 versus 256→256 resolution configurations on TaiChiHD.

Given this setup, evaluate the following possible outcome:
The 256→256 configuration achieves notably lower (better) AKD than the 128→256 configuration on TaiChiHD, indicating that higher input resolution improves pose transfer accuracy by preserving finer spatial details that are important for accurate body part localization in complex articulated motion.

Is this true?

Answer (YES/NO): YES